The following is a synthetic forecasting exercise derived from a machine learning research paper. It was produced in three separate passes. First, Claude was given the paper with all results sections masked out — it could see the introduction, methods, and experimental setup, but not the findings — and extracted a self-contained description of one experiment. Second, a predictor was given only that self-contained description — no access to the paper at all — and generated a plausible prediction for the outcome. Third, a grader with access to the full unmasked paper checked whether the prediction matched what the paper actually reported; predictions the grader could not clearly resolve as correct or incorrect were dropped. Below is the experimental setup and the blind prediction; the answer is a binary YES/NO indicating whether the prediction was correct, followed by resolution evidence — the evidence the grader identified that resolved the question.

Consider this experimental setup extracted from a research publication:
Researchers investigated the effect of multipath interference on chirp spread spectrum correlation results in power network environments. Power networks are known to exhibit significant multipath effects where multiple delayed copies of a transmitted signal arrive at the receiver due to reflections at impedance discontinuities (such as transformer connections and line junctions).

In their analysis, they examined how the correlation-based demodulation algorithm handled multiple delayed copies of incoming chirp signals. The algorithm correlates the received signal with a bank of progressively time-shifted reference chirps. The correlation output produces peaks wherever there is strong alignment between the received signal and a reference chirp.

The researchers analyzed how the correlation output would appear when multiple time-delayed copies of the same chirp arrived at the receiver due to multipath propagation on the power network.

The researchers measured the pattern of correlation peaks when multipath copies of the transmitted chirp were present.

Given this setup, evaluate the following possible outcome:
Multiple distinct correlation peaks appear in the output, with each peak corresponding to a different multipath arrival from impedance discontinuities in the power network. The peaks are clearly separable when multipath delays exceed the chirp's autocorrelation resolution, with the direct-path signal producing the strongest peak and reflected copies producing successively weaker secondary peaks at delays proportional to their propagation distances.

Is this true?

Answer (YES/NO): NO